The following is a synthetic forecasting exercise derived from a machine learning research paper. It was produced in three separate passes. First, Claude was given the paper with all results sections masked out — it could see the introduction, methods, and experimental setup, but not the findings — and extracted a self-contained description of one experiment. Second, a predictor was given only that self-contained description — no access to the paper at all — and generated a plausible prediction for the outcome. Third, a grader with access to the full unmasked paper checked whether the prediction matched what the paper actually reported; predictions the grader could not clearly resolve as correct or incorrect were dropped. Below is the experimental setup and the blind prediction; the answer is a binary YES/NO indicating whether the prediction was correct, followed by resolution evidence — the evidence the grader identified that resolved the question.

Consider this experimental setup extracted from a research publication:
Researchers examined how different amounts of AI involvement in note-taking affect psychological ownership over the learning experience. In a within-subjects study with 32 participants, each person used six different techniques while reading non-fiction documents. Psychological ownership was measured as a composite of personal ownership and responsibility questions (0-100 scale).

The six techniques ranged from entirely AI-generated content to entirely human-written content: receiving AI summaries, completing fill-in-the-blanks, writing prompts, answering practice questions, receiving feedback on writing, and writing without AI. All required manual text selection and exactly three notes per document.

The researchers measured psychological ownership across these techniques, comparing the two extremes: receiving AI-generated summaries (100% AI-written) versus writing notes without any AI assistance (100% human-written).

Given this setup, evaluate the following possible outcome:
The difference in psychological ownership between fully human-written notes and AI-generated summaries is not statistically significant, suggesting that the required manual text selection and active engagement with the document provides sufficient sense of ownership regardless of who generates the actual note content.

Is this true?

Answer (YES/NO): NO